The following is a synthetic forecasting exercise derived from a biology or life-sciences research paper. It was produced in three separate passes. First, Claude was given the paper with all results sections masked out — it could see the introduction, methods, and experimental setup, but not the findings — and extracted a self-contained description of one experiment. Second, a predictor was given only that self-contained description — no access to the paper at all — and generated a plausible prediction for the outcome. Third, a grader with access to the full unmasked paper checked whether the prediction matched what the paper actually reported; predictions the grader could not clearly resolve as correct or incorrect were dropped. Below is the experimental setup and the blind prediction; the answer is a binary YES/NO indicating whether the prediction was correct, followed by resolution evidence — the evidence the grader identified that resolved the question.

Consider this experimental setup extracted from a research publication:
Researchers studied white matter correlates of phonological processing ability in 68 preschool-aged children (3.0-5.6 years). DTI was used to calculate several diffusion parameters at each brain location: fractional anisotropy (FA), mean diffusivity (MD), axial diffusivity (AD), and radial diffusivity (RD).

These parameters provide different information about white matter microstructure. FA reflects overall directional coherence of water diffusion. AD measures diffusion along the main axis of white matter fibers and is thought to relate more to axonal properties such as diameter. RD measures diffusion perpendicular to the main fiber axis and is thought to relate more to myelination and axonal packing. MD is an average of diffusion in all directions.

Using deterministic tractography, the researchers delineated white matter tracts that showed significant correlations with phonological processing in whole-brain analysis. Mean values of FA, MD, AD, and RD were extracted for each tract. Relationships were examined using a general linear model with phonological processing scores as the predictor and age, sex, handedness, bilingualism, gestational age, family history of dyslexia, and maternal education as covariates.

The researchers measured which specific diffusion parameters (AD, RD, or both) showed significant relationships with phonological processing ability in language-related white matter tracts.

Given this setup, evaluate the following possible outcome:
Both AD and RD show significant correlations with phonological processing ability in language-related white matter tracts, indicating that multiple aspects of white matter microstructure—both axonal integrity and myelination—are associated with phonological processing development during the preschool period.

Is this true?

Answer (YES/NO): NO